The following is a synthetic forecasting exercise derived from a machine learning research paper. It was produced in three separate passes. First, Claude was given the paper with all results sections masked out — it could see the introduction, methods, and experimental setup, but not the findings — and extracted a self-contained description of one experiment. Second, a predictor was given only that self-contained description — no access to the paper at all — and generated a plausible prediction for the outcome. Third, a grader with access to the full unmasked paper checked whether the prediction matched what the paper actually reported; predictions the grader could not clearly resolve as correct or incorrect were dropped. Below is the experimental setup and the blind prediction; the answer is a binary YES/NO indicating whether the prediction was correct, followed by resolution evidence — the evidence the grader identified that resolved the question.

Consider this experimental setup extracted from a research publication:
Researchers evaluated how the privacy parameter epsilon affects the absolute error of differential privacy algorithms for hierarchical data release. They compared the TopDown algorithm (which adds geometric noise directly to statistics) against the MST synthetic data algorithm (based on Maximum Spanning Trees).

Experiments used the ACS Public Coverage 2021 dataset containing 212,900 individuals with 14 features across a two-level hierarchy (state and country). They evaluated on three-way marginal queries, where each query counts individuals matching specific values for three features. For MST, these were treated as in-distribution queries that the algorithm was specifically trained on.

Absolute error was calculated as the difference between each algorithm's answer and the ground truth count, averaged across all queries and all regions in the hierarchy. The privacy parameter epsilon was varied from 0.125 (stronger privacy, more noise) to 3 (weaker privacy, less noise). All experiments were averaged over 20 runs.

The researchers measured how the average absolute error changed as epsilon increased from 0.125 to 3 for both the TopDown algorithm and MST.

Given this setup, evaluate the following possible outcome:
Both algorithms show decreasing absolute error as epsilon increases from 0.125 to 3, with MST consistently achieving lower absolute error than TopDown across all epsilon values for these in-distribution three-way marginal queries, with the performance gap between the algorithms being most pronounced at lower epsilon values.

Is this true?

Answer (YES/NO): NO